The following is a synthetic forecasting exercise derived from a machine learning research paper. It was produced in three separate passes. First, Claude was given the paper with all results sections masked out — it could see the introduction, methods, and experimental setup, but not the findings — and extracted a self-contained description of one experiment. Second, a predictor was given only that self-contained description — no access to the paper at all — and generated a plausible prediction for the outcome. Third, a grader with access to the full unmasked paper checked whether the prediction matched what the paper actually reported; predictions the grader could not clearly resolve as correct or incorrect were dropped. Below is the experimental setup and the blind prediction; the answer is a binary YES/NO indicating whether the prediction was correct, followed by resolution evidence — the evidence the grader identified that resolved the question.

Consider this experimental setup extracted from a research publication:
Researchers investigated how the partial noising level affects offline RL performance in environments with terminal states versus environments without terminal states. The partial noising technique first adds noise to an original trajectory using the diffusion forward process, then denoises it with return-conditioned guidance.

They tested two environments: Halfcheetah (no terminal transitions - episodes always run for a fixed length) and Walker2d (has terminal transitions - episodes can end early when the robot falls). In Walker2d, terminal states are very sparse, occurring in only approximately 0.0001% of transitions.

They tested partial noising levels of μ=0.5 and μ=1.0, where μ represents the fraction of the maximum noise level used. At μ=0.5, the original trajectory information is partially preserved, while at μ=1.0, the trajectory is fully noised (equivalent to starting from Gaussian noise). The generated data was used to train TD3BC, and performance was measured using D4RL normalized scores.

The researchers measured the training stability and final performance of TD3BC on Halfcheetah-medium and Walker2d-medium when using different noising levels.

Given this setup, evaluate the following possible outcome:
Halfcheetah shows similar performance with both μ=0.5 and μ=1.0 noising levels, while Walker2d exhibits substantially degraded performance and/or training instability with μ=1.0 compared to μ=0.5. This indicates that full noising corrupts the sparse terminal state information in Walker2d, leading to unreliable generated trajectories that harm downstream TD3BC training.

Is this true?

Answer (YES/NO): NO